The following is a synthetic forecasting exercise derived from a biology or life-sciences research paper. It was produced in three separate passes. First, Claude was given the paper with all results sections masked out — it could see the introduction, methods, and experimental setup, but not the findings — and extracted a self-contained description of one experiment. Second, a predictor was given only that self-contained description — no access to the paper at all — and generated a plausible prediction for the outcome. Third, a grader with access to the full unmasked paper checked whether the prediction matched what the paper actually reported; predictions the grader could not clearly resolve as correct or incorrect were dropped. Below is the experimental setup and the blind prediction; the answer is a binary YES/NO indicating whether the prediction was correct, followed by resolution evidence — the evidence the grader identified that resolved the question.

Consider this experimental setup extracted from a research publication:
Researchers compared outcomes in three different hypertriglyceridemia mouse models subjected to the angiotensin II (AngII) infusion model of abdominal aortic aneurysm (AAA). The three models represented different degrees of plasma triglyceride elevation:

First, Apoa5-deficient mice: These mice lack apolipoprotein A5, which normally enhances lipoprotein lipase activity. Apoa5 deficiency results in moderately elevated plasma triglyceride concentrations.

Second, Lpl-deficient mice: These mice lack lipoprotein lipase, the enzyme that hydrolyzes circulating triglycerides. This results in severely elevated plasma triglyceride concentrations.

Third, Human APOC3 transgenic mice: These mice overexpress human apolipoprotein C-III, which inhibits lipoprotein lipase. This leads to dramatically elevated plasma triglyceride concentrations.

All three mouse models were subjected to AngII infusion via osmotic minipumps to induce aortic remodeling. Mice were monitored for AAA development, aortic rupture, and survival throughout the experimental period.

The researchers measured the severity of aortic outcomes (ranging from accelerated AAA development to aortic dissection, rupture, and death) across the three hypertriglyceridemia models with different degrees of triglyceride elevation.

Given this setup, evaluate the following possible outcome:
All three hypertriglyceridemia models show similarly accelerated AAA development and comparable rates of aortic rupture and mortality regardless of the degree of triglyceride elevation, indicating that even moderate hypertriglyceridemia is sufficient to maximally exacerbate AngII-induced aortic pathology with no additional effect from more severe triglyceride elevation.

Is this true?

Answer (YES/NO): NO